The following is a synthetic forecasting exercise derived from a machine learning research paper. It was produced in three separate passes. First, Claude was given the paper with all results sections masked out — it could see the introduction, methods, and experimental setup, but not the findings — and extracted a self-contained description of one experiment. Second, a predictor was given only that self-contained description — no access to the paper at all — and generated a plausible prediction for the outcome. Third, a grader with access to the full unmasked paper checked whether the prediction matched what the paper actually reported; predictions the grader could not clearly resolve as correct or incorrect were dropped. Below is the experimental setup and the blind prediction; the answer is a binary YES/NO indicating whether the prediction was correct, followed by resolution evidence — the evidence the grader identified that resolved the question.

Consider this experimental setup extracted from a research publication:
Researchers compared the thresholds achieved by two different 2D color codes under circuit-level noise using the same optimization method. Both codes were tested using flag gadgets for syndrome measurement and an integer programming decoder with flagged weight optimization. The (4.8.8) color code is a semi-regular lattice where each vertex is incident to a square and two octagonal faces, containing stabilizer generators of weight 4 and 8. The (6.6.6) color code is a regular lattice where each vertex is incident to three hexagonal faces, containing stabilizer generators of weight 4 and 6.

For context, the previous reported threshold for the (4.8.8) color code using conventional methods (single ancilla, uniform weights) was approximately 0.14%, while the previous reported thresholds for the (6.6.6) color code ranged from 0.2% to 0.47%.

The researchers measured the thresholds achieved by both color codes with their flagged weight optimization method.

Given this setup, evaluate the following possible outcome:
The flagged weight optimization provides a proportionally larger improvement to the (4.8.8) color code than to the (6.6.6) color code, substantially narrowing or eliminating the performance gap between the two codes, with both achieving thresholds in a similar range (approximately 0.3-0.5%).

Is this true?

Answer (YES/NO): NO